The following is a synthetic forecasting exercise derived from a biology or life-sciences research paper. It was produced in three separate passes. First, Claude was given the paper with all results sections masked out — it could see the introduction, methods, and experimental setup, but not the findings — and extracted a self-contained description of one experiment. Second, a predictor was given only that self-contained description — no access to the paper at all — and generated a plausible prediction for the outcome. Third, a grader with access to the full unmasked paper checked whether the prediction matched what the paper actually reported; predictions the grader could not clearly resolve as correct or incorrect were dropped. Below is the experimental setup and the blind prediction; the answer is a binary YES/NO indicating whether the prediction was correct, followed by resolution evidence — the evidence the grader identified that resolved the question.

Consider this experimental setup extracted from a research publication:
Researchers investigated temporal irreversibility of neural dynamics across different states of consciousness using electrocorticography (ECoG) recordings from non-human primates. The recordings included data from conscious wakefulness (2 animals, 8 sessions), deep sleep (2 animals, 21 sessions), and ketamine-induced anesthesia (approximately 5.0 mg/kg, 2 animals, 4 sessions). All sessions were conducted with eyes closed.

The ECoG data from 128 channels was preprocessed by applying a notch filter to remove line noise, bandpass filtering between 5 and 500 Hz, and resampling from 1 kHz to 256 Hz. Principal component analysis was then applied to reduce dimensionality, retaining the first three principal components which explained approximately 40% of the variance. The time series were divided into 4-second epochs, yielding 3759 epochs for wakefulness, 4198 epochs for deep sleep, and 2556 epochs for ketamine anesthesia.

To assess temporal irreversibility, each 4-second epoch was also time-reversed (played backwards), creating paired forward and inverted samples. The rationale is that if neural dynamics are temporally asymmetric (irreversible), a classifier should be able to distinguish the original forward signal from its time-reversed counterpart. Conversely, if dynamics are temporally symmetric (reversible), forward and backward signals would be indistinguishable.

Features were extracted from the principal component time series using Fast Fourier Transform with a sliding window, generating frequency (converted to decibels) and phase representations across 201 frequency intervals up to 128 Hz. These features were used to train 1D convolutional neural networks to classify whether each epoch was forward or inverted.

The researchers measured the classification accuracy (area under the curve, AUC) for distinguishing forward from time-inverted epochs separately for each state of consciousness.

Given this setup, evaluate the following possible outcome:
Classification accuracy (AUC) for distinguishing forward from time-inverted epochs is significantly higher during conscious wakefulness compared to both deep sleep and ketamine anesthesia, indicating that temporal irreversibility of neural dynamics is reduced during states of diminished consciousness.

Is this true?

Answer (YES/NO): YES